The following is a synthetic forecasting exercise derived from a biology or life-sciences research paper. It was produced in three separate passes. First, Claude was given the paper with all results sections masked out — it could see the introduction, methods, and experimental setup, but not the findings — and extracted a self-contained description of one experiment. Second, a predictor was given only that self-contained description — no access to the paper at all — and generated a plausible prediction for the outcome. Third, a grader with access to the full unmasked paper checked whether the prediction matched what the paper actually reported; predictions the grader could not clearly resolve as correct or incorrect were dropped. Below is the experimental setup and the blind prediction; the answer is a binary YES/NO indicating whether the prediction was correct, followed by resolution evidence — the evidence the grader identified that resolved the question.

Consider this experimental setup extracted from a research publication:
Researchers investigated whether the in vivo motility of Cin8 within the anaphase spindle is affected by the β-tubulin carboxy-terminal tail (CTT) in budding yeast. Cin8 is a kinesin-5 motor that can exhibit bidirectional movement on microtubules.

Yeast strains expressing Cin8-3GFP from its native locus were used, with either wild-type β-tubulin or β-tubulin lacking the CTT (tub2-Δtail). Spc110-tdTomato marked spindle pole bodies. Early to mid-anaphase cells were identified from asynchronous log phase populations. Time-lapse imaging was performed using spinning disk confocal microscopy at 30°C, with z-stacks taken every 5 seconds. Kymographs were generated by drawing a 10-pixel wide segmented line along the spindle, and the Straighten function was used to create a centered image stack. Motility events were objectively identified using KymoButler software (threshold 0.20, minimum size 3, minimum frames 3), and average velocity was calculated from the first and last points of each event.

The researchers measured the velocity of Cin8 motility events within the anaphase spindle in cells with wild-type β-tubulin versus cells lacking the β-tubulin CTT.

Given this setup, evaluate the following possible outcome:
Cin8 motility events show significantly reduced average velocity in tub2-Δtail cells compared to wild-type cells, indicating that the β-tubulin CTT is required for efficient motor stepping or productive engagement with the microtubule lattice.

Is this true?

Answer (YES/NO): YES